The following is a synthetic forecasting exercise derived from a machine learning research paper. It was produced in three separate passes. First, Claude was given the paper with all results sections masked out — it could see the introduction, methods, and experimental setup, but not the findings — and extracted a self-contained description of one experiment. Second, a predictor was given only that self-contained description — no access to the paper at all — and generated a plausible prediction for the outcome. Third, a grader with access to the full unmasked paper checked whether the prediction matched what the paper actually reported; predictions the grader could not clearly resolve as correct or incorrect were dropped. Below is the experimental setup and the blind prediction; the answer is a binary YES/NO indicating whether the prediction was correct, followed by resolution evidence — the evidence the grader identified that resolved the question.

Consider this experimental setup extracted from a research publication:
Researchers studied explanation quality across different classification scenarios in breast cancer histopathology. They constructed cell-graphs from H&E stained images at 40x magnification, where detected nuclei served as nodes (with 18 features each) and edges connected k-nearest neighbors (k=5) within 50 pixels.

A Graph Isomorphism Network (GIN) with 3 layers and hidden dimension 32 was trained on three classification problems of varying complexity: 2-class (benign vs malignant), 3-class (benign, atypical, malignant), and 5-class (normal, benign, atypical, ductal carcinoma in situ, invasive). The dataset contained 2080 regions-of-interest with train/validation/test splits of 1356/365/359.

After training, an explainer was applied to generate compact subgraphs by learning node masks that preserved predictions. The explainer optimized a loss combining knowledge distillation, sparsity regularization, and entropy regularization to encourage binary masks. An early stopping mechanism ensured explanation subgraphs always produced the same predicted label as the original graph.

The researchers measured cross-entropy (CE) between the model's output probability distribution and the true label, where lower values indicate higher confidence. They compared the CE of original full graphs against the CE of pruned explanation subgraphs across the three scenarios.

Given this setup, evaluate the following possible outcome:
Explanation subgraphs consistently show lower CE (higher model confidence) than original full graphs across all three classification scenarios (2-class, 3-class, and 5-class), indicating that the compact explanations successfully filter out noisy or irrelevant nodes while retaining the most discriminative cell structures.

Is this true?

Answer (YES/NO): NO